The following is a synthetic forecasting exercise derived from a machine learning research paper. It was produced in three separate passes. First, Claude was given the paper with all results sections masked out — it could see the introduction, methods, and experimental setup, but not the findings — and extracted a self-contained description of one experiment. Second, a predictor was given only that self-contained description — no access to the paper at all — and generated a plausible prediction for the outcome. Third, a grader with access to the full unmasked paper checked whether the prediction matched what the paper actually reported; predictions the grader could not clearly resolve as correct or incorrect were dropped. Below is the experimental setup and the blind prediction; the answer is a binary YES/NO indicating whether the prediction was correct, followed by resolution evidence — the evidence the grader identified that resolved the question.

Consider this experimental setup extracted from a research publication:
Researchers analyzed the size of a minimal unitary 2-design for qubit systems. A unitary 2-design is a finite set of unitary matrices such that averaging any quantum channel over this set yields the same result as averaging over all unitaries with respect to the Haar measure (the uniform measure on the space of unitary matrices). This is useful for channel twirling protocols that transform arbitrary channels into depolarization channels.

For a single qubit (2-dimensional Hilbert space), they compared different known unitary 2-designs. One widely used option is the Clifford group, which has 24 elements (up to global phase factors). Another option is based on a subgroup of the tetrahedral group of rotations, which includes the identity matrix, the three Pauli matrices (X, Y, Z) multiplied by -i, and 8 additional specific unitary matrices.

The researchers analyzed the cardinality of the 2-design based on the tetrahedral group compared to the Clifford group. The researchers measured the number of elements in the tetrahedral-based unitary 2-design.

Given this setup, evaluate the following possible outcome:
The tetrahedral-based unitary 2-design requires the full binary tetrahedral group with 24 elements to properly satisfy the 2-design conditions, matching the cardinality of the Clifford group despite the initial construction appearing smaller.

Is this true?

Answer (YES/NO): NO